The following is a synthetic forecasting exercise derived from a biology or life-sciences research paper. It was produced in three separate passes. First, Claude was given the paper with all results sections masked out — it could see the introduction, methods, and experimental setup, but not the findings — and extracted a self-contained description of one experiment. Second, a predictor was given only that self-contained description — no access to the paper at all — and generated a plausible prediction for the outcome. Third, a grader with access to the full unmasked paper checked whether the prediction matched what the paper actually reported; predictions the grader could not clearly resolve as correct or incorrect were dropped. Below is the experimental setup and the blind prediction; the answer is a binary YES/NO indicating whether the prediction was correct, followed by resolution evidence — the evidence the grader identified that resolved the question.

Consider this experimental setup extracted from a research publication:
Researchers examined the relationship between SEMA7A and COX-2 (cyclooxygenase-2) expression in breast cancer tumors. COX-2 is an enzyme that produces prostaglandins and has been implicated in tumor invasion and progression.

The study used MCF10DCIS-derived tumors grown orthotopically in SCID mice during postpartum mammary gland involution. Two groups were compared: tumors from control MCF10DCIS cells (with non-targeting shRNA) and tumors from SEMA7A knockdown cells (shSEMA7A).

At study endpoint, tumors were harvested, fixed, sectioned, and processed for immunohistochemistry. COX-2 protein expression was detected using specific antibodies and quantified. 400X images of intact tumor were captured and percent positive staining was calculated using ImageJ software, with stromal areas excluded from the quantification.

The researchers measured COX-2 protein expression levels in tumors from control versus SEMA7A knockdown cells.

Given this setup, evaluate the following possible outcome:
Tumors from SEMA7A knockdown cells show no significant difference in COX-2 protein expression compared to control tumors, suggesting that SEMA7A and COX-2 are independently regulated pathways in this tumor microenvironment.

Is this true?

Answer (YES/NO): NO